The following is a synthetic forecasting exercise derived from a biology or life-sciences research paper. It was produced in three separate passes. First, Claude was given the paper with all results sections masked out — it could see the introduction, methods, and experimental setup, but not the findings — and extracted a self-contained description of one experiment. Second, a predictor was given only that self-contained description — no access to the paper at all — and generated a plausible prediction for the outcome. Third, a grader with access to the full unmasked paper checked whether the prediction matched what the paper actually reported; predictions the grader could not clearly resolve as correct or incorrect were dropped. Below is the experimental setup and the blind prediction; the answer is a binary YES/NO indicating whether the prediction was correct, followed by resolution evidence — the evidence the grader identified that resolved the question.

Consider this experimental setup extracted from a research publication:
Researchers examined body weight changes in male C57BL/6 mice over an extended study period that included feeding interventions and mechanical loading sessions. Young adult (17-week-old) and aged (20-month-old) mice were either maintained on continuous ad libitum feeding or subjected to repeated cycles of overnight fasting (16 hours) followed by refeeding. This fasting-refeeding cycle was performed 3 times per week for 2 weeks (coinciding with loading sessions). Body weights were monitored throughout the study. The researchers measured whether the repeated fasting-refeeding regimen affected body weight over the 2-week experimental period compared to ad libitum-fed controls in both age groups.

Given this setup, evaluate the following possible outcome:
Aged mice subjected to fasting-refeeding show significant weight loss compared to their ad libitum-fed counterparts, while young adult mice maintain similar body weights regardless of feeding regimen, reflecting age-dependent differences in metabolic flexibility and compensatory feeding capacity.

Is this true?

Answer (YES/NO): NO